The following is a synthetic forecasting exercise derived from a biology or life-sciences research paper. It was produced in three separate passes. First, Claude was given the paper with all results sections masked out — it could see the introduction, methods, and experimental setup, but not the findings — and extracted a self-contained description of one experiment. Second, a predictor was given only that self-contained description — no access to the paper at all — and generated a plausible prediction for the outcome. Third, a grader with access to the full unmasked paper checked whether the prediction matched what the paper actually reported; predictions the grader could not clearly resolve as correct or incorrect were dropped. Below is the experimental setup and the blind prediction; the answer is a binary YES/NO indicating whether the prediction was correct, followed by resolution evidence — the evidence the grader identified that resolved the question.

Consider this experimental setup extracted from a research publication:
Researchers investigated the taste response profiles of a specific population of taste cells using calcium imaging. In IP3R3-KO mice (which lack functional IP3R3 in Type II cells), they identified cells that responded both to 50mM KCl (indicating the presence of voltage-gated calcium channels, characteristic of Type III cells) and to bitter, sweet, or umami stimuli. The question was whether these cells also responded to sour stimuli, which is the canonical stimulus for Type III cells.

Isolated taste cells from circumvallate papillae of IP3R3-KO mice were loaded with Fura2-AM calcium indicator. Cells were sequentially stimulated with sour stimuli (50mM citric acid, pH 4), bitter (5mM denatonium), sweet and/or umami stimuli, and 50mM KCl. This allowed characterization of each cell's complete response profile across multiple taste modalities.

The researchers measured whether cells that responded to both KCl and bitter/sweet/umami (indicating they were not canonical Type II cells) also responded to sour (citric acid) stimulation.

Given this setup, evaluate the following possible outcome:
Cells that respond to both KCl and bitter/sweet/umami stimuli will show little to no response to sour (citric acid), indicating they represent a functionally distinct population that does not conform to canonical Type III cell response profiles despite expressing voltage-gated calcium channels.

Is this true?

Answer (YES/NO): NO